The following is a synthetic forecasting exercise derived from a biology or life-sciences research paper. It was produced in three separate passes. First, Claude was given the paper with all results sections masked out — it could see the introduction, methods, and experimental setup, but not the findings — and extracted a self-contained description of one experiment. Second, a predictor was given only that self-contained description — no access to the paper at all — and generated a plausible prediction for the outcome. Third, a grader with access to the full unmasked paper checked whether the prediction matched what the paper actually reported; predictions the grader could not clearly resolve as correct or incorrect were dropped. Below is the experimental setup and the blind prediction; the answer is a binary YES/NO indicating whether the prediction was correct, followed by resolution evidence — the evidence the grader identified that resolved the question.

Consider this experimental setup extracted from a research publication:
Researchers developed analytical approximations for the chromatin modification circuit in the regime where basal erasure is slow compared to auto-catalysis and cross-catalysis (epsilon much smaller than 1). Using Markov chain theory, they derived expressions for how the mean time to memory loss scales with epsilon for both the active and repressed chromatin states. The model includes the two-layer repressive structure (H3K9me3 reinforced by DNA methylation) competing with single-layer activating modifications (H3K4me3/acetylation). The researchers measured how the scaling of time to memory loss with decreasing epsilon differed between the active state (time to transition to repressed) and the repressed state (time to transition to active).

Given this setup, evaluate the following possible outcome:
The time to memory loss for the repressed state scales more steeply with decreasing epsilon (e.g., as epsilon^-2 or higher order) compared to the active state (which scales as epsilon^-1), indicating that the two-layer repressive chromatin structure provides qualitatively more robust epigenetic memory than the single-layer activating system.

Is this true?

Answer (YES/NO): YES